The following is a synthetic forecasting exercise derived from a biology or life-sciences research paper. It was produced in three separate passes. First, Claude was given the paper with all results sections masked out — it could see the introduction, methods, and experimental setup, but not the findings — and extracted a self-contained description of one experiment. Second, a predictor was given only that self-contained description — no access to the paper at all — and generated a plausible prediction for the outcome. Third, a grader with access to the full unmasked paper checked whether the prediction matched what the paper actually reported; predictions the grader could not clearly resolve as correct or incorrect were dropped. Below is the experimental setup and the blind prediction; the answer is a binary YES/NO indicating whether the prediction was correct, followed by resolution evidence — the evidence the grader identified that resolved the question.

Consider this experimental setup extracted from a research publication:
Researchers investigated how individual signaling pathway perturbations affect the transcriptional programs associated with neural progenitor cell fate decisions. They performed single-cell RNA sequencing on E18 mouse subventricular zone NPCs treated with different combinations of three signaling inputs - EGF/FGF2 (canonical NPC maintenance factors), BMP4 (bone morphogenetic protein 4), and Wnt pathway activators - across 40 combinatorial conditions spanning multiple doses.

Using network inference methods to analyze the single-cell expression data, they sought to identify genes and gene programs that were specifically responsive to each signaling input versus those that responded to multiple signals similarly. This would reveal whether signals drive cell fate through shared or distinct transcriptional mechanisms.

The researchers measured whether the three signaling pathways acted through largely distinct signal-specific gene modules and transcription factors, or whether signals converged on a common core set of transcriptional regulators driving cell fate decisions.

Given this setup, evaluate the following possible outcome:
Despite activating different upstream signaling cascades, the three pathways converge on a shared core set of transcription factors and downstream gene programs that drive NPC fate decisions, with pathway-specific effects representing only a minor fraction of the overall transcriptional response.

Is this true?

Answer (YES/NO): NO